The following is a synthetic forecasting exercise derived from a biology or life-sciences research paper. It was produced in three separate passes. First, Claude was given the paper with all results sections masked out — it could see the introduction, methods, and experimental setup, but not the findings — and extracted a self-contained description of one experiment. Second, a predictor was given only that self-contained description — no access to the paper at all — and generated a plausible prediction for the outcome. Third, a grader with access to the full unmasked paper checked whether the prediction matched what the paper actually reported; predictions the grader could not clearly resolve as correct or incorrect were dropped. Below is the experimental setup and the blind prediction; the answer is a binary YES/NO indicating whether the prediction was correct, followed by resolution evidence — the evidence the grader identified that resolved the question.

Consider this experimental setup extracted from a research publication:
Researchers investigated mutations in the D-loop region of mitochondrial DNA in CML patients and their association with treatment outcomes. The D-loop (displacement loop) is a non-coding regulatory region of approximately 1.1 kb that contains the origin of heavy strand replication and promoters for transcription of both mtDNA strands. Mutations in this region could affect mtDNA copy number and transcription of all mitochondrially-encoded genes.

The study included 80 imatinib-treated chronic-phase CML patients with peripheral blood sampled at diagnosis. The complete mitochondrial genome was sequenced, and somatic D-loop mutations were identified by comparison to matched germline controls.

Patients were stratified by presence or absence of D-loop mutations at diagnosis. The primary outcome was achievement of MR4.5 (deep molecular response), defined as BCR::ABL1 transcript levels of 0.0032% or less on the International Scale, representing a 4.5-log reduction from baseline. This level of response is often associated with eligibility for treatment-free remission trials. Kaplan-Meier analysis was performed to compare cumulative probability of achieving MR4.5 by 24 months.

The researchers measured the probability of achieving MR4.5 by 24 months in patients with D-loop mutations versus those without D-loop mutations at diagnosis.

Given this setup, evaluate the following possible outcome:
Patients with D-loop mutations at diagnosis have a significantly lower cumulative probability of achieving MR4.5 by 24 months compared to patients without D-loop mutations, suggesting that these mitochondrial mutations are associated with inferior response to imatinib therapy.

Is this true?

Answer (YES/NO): NO